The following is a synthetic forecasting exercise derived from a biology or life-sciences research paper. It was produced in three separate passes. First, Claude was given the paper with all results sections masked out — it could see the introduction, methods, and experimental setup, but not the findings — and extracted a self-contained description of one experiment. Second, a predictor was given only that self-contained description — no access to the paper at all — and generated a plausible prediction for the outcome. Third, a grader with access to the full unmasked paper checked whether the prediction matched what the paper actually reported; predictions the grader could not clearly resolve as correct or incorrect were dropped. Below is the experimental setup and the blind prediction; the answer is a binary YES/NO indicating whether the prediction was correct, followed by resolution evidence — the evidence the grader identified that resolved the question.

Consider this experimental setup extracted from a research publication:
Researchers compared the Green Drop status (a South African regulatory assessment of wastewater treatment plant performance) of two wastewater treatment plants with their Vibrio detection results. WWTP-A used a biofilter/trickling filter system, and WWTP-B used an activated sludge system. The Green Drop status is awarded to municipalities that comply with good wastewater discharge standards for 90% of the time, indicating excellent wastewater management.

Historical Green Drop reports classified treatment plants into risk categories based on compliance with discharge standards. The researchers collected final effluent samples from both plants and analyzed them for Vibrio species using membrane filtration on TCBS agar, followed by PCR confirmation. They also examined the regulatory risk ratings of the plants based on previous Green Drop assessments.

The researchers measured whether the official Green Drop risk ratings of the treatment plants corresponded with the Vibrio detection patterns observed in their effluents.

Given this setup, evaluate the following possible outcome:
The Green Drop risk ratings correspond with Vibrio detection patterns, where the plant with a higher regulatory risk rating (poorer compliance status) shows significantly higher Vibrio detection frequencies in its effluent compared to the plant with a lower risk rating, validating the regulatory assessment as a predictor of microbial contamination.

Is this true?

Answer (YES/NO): YES